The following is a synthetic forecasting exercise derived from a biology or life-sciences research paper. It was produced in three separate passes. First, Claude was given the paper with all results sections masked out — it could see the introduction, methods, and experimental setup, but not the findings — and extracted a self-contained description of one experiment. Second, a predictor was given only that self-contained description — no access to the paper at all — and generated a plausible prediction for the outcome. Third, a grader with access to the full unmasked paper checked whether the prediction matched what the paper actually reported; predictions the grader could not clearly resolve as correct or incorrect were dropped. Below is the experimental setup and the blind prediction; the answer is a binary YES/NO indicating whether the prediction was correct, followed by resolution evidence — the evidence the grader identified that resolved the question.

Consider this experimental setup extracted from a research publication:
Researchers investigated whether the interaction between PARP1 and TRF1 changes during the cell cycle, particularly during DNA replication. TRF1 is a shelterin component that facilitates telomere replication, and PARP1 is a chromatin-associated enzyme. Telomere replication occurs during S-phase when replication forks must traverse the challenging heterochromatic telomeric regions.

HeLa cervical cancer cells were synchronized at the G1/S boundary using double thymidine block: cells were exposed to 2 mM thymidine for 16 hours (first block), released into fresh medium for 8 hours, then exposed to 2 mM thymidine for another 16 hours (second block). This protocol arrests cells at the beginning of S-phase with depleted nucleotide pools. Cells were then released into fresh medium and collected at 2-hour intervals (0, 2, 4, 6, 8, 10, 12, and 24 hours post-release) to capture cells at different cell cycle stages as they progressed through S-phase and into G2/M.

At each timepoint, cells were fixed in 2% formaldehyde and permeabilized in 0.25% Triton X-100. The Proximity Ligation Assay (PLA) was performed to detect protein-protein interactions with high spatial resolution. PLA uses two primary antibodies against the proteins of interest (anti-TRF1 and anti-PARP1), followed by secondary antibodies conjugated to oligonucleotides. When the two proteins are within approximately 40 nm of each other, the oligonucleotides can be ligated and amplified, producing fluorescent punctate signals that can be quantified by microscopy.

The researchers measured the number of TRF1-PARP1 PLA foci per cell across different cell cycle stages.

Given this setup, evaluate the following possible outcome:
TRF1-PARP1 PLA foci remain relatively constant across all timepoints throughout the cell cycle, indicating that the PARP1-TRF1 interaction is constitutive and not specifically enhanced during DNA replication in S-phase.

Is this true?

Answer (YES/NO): NO